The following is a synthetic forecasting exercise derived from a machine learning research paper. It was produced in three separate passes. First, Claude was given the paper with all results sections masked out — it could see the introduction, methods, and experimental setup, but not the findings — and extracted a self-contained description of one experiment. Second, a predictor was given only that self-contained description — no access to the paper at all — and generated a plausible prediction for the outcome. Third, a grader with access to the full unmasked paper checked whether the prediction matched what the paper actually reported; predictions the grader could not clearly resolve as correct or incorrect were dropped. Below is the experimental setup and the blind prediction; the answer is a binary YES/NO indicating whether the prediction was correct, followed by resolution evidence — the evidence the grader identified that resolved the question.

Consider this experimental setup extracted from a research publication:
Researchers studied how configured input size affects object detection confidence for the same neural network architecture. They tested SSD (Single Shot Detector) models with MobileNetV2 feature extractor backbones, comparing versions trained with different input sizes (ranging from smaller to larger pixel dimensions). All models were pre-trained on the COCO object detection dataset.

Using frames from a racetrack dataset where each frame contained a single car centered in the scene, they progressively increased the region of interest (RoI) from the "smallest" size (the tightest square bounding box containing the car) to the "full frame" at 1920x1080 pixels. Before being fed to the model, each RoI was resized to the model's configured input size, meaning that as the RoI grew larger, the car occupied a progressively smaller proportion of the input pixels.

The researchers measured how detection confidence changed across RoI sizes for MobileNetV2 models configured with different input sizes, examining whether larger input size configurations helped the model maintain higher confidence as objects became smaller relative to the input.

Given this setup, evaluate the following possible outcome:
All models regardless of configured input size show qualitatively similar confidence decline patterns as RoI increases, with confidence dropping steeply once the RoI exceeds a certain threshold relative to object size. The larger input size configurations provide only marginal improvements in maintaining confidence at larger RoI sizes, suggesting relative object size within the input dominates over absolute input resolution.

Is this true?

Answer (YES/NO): YES